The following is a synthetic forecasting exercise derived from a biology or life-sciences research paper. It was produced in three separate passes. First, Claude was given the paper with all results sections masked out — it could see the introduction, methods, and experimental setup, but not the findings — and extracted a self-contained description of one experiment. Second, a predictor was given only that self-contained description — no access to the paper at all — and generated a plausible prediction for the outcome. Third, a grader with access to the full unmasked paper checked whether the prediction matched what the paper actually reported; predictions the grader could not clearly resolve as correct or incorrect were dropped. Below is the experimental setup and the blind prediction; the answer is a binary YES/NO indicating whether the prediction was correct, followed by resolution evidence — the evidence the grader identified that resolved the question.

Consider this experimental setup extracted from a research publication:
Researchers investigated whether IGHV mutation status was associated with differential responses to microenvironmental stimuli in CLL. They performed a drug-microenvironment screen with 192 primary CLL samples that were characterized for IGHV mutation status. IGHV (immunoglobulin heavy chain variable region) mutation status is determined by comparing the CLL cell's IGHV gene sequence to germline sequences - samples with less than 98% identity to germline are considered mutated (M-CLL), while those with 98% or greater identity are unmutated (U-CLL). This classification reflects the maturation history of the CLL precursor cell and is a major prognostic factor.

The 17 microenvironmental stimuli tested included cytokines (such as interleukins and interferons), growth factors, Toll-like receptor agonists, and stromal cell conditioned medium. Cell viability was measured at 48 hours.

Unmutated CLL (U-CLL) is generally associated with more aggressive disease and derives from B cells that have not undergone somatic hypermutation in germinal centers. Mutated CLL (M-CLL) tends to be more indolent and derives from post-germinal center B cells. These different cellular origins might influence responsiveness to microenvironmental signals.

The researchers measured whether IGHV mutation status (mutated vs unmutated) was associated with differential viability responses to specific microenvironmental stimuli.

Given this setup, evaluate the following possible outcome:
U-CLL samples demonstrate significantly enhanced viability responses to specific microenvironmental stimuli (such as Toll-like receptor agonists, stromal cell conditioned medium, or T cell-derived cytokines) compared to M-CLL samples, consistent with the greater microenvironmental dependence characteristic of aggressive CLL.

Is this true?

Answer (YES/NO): YES